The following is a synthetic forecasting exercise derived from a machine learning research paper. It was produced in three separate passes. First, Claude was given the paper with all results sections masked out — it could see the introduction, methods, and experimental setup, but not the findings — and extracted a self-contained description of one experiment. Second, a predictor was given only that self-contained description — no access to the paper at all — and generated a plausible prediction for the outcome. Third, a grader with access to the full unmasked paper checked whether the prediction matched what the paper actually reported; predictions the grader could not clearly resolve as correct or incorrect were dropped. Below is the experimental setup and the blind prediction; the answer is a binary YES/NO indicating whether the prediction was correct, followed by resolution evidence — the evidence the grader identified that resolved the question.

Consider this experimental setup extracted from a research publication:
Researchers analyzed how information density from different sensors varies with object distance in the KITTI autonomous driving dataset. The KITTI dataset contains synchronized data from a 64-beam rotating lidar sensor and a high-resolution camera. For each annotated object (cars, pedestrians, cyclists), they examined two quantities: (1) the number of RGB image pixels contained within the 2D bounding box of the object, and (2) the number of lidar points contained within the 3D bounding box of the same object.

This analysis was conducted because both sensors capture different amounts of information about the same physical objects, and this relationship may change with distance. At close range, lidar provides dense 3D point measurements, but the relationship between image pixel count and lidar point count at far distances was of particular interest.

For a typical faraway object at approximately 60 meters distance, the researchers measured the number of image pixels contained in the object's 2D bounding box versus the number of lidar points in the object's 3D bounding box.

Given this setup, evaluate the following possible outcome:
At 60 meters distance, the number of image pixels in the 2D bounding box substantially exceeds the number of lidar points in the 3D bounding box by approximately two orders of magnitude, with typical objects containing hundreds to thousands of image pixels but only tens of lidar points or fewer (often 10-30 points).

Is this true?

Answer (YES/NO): NO